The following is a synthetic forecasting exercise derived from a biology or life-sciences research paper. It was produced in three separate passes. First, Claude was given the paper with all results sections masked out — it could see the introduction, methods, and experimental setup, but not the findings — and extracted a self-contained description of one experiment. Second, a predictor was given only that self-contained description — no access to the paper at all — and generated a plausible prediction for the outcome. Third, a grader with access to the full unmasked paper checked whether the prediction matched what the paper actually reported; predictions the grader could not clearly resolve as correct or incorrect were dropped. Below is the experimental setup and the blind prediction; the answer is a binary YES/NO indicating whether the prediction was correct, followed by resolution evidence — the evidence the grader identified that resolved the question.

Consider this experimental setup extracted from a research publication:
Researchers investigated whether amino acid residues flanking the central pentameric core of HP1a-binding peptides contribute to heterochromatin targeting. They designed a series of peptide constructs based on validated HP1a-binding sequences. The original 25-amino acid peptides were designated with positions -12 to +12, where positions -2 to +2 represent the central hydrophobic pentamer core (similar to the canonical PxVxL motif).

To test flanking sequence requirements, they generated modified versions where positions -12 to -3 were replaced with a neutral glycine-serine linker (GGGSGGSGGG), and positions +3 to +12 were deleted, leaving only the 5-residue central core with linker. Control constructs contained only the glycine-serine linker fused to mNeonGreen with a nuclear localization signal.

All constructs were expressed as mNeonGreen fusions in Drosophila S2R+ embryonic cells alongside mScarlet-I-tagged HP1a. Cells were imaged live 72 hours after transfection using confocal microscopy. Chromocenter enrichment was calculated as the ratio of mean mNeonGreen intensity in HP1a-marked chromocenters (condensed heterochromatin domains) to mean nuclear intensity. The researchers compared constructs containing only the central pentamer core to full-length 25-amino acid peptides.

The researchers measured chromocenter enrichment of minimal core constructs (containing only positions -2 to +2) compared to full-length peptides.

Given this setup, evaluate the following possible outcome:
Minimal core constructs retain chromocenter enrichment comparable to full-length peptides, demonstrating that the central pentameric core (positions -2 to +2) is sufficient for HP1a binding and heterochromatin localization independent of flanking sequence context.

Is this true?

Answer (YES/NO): NO